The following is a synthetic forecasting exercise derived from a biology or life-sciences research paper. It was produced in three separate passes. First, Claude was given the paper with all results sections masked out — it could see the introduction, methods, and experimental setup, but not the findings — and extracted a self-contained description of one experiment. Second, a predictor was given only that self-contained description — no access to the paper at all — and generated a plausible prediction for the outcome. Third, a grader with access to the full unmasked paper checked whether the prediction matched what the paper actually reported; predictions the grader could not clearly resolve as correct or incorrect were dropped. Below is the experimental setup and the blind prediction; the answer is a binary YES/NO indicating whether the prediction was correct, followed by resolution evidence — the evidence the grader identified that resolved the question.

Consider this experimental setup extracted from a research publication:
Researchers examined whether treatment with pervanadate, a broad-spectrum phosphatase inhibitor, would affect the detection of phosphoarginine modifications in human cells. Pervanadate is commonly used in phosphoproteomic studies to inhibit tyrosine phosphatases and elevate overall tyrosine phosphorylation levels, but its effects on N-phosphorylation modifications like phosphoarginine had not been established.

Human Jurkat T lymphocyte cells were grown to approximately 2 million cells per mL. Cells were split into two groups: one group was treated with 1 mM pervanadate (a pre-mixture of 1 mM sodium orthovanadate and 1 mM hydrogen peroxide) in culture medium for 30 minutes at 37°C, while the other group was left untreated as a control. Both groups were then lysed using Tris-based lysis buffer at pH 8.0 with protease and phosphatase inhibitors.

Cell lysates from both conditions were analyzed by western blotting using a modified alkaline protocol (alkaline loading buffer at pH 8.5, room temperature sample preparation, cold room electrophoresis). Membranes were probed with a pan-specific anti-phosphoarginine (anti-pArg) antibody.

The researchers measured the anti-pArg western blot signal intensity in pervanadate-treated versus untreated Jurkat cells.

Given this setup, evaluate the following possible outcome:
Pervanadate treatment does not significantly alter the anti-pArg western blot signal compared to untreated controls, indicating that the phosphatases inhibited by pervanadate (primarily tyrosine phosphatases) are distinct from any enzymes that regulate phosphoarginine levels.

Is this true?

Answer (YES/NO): NO